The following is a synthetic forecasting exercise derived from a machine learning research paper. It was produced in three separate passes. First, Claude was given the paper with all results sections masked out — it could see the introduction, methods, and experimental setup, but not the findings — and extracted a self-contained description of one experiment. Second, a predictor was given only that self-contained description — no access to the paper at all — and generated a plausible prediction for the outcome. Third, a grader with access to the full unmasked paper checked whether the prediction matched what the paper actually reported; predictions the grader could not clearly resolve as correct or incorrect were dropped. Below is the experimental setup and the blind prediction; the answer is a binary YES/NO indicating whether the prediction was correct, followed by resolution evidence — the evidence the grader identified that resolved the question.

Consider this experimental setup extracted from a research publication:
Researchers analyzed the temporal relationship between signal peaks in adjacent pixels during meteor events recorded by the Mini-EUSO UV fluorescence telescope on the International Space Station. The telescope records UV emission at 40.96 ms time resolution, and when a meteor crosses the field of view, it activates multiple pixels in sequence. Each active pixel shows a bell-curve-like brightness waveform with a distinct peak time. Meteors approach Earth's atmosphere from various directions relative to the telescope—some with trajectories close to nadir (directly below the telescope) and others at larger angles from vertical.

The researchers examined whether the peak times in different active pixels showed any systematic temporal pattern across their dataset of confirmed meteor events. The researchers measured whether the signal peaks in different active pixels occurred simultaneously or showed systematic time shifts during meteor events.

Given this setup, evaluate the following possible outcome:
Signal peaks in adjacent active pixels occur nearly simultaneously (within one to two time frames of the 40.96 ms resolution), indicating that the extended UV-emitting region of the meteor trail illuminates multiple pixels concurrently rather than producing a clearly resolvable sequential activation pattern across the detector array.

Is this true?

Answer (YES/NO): NO